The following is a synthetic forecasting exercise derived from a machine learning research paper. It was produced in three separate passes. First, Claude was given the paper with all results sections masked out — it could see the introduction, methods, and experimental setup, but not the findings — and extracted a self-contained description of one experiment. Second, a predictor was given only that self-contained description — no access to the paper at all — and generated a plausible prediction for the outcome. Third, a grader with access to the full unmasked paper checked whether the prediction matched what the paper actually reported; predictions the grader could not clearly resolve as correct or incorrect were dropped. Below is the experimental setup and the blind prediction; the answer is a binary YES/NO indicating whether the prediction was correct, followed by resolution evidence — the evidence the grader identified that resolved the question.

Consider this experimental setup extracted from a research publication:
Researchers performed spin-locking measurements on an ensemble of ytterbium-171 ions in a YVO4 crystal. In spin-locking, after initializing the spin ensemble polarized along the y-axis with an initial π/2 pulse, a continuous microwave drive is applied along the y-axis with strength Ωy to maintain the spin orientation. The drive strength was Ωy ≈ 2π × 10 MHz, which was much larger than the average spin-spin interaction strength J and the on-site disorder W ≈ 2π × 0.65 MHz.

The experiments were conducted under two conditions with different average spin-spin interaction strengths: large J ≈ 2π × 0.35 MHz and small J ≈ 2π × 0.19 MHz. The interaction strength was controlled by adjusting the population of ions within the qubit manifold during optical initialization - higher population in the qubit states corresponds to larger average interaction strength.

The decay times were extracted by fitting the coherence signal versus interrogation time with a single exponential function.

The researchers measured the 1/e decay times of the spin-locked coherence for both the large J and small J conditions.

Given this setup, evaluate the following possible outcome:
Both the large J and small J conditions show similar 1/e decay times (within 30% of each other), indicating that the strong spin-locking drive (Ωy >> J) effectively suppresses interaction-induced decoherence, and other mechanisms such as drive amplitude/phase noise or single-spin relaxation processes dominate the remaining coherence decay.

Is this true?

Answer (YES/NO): NO